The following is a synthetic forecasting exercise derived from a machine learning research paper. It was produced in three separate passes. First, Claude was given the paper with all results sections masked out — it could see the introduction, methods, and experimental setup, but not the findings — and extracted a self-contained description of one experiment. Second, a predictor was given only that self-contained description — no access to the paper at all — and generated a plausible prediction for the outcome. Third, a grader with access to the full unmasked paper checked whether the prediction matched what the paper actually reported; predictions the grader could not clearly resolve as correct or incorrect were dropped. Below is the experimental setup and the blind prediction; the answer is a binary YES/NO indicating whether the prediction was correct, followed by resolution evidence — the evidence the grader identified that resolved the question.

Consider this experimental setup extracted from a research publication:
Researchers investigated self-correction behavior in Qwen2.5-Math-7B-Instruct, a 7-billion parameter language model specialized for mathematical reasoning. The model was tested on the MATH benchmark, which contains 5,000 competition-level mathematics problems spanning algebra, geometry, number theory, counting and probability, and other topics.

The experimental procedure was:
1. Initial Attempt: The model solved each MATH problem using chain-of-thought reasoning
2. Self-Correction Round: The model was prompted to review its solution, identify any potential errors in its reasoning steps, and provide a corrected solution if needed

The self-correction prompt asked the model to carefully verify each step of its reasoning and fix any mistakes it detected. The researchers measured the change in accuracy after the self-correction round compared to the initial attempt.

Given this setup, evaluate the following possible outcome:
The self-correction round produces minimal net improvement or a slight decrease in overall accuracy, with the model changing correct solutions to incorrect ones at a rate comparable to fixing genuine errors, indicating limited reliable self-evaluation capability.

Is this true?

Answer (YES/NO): YES